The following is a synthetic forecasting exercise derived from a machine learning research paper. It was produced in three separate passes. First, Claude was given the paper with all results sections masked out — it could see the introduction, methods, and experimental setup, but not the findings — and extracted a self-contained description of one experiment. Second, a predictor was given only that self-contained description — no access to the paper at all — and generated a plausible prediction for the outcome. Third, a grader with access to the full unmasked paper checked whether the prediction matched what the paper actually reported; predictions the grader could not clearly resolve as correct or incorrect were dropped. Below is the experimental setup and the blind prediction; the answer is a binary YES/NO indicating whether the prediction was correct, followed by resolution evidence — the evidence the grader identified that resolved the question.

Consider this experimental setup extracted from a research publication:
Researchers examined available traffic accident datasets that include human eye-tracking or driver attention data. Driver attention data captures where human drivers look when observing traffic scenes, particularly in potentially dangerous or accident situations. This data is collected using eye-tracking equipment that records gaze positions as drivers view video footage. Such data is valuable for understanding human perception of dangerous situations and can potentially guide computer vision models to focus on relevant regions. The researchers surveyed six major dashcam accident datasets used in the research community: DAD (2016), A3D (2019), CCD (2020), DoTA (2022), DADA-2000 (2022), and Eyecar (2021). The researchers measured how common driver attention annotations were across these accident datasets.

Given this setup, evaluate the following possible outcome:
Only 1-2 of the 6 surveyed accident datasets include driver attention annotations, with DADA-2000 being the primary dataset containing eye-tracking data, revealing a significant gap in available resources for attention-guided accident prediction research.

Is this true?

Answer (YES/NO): YES